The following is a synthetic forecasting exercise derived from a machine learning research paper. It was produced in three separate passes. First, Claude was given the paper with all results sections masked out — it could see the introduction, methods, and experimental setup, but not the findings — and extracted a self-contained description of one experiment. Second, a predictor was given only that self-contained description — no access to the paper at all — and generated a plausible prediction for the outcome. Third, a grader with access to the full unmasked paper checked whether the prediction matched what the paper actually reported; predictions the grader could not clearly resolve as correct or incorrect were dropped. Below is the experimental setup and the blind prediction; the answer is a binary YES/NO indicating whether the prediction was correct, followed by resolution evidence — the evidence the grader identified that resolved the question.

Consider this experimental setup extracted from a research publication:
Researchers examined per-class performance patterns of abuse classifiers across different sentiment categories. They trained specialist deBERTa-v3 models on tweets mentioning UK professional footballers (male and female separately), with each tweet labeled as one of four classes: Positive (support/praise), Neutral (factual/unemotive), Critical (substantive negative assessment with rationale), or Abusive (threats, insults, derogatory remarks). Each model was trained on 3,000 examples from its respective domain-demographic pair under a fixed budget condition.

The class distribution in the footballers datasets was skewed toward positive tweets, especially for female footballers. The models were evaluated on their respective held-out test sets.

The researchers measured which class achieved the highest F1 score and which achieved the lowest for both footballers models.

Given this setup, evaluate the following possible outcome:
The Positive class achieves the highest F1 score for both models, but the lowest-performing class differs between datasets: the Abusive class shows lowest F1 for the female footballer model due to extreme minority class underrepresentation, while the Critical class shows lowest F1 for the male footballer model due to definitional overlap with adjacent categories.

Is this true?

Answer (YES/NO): NO